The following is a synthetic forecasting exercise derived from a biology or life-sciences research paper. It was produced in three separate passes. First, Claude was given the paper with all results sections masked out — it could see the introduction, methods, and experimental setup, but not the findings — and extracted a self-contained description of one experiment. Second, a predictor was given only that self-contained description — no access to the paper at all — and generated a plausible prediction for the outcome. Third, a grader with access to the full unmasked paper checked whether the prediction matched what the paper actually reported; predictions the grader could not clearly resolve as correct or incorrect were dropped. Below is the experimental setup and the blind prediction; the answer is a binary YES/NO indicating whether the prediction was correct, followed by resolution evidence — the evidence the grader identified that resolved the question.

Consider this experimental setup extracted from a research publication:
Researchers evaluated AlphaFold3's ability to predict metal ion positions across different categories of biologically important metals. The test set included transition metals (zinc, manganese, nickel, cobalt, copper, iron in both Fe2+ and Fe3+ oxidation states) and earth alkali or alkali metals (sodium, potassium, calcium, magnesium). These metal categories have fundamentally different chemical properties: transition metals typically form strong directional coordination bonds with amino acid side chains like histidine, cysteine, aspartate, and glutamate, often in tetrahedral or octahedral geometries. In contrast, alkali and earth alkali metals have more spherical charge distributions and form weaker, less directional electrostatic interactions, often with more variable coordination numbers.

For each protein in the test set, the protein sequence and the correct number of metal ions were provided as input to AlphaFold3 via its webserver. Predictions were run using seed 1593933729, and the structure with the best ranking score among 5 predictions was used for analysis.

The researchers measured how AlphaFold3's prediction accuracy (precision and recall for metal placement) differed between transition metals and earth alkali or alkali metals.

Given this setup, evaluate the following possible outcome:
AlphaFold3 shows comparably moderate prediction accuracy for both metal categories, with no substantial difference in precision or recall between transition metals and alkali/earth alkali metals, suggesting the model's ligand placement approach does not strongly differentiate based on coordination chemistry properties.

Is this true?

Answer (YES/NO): NO